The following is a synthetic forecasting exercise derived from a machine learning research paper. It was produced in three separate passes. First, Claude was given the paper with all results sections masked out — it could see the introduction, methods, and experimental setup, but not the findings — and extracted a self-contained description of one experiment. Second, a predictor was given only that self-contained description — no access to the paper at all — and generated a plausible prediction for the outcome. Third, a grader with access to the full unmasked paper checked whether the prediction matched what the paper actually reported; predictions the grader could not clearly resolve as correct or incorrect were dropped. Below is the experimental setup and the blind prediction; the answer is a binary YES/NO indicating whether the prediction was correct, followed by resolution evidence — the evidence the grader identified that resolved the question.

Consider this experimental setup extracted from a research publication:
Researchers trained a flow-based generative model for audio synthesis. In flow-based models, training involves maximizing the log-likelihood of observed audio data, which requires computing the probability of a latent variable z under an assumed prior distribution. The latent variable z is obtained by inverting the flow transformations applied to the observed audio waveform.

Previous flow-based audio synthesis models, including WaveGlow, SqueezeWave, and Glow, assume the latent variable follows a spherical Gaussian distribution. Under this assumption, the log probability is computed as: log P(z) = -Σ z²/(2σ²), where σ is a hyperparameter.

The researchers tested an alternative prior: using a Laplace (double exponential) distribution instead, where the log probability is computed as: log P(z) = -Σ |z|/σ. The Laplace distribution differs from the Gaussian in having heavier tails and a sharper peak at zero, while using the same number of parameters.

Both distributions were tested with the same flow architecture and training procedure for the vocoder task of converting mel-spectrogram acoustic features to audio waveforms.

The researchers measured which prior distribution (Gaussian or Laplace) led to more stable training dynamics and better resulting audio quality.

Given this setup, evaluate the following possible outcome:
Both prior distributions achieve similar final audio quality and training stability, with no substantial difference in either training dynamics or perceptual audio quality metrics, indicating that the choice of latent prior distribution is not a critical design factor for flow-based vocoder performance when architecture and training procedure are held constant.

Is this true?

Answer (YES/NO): NO